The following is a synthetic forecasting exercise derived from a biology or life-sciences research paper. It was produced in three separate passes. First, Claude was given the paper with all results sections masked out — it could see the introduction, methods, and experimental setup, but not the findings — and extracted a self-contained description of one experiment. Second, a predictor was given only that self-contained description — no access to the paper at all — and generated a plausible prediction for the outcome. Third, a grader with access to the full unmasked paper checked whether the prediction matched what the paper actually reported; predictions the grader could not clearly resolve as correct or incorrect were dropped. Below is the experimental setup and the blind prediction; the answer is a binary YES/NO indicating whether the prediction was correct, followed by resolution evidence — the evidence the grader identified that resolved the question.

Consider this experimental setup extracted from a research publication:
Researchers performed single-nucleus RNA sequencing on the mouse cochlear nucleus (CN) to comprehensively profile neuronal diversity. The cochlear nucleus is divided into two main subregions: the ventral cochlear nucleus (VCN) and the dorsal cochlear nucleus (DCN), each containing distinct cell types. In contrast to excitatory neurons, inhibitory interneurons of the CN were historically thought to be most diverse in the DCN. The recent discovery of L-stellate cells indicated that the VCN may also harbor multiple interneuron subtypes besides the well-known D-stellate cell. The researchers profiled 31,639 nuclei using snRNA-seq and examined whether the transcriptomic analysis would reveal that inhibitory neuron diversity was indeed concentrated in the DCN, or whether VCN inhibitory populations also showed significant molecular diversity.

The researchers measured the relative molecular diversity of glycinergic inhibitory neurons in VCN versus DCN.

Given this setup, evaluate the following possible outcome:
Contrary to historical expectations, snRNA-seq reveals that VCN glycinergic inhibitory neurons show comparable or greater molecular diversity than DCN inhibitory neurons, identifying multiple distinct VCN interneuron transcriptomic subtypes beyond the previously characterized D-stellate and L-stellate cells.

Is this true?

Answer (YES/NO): NO